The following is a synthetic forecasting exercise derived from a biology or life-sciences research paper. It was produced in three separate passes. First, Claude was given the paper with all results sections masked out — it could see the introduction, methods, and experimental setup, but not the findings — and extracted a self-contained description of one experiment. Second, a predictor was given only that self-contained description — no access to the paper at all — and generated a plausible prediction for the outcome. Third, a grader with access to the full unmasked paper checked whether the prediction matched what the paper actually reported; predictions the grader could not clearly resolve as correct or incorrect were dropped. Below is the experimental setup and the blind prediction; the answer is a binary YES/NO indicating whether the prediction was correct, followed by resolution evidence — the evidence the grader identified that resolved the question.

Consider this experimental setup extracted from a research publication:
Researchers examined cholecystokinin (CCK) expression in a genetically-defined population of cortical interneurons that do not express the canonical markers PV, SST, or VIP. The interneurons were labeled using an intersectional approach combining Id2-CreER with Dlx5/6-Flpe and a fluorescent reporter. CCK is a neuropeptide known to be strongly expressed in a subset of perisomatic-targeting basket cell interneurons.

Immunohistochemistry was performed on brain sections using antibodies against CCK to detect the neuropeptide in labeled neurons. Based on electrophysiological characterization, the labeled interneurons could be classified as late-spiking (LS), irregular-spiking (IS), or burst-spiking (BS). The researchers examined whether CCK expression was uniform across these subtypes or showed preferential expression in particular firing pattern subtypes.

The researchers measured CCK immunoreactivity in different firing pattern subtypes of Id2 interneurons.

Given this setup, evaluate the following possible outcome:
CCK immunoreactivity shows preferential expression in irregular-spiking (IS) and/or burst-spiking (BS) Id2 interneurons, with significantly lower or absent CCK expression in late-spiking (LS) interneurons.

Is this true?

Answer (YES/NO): YES